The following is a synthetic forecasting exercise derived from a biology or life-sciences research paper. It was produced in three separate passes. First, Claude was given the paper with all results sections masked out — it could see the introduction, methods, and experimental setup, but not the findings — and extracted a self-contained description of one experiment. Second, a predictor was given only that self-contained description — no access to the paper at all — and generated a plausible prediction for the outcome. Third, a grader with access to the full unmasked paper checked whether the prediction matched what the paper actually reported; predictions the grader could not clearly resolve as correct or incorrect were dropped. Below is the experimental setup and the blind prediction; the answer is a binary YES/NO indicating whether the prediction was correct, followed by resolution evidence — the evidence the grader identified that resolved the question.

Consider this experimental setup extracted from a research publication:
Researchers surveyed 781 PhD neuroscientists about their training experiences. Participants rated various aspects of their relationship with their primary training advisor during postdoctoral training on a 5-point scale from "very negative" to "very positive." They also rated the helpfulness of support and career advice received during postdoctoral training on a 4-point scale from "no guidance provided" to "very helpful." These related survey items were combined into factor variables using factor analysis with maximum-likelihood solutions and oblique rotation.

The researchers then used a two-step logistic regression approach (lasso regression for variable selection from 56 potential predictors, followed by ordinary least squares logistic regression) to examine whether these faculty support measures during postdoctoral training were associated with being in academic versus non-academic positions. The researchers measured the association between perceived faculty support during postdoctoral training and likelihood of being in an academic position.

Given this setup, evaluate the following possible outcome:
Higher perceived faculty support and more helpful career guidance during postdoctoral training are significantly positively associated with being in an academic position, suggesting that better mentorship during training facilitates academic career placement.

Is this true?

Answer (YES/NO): NO